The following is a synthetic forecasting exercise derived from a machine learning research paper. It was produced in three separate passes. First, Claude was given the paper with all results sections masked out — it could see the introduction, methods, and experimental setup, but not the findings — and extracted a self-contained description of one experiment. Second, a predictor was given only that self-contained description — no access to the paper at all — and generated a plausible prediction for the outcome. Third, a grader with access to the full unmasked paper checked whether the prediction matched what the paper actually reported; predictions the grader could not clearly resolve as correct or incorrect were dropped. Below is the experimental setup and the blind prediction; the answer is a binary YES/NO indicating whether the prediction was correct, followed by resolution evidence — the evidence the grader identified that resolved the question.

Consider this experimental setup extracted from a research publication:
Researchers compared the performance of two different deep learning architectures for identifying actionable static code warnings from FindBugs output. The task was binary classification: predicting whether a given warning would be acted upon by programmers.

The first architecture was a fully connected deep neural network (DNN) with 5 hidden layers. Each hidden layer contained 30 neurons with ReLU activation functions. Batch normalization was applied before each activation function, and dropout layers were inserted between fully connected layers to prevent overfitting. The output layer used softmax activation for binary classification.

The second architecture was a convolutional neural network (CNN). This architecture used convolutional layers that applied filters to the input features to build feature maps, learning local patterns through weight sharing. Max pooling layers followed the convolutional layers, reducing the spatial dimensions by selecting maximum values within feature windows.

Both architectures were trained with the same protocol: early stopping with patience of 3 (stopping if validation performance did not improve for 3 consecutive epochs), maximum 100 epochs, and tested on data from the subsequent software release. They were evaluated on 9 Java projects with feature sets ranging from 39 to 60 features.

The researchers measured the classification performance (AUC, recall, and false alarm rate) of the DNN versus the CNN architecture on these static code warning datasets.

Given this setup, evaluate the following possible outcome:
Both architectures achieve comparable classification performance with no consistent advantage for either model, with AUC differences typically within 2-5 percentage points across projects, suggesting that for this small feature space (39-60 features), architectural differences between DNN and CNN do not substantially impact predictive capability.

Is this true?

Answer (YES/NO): NO